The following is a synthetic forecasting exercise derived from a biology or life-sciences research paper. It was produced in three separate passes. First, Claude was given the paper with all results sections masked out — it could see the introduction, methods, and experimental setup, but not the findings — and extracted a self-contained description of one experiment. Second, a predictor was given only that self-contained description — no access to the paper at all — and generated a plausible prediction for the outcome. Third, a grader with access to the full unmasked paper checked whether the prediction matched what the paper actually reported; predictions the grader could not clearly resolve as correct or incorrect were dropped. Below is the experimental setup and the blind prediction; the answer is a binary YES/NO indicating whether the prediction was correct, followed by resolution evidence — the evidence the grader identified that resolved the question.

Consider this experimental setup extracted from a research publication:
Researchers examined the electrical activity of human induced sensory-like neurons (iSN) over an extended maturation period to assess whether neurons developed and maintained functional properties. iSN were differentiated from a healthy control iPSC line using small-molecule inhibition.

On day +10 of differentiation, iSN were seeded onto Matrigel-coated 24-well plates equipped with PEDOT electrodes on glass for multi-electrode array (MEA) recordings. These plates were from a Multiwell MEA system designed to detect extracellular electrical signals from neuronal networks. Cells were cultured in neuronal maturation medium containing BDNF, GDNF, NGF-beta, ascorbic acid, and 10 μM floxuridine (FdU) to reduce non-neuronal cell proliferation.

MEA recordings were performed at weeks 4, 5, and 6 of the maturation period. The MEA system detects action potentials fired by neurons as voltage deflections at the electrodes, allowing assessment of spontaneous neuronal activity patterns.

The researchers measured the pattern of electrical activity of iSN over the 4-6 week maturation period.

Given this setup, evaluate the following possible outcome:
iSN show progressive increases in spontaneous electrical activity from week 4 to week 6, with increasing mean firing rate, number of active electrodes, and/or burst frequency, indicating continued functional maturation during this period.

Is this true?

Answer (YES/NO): NO